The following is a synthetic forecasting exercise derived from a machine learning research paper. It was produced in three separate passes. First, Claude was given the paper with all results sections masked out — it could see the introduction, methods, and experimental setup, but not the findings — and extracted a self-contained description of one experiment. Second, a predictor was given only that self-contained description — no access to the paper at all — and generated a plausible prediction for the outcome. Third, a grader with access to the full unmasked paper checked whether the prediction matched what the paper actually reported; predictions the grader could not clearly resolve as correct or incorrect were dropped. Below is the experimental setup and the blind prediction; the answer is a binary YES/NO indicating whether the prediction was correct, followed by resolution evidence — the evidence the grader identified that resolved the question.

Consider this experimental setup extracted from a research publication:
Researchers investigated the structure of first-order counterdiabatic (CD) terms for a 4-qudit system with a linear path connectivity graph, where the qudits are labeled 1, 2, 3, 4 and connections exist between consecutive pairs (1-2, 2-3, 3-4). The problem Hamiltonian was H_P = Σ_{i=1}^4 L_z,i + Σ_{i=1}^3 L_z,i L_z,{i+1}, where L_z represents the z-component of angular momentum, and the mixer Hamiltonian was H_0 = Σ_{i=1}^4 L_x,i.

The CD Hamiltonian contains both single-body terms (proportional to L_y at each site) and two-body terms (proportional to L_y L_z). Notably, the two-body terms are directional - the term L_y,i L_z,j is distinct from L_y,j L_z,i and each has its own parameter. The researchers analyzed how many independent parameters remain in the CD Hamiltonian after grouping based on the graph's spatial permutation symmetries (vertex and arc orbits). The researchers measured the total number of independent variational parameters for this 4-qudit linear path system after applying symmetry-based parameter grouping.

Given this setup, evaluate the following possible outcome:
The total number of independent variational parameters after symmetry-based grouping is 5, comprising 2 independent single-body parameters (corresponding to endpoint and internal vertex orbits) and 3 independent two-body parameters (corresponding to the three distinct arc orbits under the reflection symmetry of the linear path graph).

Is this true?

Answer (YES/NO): YES